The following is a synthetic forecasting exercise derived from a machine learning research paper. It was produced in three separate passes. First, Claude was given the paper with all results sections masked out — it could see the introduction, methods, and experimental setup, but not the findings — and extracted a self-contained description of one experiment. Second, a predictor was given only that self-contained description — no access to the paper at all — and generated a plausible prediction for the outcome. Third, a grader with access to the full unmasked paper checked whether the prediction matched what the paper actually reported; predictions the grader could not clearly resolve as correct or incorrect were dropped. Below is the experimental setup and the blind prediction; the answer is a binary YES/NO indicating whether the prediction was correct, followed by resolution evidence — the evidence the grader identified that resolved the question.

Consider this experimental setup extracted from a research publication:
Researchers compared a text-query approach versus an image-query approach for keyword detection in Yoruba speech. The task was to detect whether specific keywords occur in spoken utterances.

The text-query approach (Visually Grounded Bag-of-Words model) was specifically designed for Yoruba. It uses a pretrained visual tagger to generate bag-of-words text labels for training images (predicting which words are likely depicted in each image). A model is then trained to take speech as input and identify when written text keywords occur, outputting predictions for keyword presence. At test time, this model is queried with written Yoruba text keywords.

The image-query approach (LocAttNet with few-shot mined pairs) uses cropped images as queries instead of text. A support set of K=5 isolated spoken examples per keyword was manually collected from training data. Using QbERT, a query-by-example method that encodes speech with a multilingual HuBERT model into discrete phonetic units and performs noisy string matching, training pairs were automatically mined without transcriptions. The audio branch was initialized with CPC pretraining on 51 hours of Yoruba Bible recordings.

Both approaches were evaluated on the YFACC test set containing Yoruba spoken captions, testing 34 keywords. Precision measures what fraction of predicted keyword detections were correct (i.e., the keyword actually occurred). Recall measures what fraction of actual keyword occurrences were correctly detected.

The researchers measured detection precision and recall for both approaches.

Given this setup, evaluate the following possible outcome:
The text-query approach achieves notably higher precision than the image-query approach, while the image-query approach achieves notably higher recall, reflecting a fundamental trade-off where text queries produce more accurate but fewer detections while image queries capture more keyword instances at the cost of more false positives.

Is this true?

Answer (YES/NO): NO